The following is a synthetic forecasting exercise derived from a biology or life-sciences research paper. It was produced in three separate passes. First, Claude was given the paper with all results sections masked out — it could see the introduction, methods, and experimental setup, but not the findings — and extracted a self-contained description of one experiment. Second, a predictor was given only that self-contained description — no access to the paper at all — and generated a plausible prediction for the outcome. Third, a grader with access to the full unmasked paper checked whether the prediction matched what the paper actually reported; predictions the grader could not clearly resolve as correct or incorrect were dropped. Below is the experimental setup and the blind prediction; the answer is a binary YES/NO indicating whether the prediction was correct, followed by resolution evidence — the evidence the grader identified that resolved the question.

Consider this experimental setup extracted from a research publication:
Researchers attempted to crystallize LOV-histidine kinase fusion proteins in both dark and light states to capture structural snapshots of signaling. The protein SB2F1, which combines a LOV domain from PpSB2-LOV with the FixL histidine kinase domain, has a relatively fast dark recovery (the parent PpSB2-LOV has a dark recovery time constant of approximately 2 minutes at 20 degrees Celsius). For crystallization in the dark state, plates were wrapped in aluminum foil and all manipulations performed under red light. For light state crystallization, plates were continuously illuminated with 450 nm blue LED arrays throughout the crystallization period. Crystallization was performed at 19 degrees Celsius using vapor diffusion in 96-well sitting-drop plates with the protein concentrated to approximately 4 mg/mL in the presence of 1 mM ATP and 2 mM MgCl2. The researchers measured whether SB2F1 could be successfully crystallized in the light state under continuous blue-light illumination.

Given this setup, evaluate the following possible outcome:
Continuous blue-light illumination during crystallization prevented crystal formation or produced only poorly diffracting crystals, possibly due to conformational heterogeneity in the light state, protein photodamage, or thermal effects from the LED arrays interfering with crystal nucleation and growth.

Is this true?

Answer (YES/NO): YES